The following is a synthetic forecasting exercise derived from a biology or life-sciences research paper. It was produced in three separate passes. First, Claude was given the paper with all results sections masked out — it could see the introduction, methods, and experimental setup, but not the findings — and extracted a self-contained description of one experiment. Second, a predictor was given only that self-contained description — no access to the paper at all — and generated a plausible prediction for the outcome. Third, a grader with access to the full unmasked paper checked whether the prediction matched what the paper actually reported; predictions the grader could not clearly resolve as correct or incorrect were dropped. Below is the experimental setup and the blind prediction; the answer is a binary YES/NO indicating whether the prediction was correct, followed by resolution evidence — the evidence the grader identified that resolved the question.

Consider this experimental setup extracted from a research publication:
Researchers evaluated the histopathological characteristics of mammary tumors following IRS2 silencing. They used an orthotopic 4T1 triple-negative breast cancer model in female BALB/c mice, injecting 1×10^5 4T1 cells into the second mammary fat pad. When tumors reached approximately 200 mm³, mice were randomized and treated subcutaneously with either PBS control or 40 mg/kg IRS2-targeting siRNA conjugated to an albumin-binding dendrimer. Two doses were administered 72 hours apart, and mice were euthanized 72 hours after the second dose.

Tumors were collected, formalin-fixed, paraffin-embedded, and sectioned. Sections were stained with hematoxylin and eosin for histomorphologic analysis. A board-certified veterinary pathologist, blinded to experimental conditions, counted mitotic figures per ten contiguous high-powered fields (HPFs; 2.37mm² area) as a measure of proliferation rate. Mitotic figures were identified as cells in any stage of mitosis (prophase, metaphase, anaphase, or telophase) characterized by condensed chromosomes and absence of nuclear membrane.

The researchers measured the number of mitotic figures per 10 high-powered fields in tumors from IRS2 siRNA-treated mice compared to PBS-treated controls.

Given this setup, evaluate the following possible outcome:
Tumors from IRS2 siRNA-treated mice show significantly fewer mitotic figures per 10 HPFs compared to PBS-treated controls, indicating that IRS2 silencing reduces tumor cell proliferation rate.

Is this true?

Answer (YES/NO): NO